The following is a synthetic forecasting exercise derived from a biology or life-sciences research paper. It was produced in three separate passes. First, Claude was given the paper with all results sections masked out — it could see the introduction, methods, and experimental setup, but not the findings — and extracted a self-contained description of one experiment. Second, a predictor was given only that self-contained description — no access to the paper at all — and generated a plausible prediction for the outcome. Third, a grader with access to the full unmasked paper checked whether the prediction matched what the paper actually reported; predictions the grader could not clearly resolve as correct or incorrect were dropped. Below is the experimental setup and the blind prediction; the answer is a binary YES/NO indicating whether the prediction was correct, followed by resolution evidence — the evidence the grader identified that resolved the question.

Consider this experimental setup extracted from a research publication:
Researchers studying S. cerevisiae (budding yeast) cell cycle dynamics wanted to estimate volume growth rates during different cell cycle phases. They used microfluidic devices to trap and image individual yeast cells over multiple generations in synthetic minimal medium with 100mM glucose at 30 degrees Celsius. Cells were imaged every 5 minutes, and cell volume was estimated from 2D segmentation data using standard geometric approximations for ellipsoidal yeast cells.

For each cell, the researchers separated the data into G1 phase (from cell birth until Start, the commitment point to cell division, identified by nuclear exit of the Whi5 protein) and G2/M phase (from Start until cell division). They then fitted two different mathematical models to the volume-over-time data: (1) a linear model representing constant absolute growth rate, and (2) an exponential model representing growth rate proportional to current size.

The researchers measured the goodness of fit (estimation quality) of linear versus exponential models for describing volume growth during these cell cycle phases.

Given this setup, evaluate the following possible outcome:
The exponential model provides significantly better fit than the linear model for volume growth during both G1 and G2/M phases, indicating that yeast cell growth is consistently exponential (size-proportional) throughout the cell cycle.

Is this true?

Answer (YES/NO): NO